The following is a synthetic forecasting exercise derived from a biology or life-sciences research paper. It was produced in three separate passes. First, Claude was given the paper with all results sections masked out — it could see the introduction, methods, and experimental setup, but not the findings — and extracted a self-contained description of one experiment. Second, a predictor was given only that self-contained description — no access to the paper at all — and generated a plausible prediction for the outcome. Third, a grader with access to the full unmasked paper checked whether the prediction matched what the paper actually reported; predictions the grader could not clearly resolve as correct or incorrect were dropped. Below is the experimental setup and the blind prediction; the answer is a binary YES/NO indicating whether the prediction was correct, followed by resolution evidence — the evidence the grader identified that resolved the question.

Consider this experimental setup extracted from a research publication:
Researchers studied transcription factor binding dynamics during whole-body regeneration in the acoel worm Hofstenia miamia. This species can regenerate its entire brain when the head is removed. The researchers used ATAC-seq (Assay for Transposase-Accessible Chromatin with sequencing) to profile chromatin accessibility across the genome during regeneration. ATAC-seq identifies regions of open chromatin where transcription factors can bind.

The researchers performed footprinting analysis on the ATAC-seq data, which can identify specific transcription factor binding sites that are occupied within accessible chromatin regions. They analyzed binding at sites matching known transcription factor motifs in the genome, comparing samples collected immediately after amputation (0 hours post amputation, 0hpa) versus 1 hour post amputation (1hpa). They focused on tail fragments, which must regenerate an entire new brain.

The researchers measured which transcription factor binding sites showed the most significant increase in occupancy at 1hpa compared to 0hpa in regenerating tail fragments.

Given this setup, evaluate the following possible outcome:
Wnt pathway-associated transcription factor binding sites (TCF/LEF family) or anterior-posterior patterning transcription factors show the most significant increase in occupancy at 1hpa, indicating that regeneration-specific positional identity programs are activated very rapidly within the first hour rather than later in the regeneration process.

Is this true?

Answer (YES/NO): NO